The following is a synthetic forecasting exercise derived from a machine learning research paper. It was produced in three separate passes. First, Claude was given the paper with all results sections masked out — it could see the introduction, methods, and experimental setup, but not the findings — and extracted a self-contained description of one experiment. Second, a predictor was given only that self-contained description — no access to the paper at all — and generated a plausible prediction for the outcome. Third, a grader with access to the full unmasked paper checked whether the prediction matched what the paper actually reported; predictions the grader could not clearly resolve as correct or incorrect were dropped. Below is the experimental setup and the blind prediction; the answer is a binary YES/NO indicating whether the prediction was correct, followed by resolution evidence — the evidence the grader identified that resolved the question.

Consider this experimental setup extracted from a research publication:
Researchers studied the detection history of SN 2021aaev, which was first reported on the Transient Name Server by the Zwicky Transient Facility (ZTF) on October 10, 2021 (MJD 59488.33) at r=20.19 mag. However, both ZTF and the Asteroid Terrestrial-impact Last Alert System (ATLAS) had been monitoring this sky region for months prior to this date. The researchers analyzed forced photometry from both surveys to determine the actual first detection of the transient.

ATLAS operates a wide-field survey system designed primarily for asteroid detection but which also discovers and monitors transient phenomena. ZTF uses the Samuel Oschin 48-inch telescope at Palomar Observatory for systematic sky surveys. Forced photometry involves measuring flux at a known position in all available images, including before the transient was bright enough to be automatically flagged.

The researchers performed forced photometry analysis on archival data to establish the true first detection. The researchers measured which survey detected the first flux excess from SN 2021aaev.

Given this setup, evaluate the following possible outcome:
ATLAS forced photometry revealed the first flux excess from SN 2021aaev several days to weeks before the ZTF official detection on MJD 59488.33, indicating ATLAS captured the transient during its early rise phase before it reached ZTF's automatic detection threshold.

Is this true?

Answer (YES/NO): NO